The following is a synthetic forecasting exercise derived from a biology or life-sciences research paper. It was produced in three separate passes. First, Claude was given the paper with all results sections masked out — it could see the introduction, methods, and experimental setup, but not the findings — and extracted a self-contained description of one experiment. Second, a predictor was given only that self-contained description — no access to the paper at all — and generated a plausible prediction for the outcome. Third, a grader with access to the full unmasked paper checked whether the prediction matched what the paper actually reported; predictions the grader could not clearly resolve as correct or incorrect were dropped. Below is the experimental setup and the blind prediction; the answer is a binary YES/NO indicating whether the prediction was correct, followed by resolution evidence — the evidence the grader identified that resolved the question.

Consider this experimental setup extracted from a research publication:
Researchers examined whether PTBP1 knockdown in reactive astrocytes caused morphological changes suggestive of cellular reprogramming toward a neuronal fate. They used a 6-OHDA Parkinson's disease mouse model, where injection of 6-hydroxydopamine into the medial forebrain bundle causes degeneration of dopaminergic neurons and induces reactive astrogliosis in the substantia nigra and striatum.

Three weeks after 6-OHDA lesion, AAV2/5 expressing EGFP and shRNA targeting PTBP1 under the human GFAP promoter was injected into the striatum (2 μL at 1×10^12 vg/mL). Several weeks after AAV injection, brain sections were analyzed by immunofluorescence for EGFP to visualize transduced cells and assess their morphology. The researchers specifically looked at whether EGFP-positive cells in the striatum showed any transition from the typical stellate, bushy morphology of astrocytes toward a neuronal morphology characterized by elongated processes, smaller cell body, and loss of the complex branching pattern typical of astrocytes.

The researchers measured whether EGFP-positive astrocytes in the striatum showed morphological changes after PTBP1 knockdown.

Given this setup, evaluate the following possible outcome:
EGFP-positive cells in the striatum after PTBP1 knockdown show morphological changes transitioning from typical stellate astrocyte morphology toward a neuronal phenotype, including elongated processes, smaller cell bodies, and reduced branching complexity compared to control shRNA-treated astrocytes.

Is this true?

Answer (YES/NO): NO